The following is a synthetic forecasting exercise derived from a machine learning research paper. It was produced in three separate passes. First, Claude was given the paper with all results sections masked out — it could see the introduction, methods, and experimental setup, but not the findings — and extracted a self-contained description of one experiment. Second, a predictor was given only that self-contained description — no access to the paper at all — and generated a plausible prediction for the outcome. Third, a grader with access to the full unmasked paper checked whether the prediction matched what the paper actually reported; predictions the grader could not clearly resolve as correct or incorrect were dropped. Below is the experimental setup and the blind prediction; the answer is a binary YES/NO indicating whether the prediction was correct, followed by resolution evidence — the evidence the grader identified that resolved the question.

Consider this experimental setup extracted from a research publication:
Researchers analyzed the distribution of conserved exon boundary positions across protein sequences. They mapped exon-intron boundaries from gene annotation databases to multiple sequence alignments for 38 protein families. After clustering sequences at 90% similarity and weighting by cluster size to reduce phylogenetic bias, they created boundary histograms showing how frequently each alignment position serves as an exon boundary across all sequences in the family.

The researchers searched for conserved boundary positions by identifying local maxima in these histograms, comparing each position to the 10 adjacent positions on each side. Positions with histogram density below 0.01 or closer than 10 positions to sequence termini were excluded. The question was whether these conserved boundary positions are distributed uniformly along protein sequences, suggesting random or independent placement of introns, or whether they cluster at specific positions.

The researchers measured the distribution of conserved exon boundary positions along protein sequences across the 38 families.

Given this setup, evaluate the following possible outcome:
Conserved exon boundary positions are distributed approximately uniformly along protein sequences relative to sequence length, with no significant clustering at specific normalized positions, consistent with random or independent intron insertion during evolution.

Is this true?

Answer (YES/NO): NO